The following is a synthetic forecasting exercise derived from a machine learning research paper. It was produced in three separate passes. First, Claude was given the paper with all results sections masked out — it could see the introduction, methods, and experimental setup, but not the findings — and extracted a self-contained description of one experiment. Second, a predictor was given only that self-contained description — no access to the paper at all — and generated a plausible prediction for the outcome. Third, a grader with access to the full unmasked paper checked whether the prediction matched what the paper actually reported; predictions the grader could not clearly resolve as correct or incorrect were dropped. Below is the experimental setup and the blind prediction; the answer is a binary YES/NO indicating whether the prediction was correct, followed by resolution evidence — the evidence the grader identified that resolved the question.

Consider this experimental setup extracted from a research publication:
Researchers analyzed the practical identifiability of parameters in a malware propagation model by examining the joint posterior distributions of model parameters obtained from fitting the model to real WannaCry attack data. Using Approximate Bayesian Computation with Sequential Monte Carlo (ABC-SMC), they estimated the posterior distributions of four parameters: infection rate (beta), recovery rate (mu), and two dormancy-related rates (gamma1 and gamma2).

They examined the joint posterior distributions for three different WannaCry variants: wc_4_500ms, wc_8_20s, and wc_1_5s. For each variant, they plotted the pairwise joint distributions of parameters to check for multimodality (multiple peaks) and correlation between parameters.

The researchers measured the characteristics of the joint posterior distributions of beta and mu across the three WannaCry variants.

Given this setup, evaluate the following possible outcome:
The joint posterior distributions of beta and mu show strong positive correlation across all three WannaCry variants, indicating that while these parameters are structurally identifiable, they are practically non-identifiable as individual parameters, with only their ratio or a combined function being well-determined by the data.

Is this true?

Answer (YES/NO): NO